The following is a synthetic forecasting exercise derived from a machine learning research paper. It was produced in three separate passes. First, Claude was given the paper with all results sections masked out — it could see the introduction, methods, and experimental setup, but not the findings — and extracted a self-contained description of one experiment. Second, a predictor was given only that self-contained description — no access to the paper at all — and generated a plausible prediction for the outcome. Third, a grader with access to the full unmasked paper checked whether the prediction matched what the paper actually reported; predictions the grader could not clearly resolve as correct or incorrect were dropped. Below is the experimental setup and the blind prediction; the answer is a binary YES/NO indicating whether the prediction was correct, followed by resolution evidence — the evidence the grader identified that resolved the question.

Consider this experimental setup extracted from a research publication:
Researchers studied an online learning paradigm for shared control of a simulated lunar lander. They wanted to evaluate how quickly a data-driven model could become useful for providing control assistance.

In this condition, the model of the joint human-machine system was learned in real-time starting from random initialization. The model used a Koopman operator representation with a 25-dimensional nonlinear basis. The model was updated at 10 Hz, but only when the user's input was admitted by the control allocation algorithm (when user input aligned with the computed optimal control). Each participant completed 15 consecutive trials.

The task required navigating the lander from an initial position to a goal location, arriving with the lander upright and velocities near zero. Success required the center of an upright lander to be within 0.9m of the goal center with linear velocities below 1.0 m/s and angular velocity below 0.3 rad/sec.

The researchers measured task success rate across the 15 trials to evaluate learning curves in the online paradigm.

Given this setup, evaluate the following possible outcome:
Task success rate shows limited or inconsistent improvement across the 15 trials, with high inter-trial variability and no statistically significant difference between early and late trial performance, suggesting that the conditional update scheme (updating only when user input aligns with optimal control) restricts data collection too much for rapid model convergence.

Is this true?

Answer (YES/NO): NO